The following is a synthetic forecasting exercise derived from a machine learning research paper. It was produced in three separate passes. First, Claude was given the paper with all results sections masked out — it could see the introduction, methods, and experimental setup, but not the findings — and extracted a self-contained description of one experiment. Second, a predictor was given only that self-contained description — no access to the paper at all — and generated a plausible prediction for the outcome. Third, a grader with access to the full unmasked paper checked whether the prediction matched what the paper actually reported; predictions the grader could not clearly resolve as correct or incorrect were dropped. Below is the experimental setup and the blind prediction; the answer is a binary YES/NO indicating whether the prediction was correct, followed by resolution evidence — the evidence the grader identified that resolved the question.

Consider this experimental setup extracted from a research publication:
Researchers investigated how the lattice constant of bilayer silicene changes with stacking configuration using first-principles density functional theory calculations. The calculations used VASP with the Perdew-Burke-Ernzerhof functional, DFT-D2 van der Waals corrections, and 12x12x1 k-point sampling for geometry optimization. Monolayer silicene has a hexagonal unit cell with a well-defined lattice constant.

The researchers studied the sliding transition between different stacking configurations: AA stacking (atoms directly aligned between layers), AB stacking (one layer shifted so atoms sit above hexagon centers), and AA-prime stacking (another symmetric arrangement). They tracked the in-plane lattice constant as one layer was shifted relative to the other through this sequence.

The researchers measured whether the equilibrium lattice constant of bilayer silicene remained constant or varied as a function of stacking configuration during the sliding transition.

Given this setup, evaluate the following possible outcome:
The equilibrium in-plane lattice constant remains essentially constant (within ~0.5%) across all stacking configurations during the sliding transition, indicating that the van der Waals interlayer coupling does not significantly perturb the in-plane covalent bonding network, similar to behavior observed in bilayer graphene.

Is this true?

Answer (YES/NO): NO